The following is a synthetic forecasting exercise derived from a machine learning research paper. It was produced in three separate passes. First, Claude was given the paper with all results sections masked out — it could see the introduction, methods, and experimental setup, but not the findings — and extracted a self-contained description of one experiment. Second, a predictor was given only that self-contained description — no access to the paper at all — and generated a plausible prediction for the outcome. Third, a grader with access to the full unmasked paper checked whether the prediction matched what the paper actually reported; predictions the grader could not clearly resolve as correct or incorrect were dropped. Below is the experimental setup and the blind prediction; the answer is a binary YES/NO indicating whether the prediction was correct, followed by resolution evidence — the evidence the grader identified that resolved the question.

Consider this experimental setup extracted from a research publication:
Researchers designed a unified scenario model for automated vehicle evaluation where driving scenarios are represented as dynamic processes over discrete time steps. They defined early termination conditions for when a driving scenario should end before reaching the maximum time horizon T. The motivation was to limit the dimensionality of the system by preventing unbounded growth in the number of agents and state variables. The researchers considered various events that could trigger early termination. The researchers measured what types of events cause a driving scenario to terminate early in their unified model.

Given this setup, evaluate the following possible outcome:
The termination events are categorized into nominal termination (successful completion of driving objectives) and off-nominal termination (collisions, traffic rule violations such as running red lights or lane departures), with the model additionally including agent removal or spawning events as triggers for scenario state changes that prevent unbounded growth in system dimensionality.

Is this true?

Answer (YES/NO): NO